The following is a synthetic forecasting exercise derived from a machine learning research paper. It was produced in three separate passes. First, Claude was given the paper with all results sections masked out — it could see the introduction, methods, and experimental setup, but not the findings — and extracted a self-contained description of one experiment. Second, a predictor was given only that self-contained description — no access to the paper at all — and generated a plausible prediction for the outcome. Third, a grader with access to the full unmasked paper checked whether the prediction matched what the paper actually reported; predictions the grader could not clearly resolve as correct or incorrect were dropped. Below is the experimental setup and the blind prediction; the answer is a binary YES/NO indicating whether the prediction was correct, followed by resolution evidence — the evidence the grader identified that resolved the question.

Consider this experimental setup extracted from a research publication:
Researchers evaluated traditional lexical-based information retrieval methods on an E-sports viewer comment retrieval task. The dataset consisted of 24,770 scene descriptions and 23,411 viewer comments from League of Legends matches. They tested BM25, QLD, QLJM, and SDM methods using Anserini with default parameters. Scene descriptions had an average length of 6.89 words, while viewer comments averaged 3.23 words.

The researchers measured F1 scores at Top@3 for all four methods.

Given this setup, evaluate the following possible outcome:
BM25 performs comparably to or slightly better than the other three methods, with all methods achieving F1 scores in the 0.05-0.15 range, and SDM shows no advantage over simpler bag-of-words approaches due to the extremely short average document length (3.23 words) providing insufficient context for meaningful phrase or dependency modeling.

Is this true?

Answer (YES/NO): NO